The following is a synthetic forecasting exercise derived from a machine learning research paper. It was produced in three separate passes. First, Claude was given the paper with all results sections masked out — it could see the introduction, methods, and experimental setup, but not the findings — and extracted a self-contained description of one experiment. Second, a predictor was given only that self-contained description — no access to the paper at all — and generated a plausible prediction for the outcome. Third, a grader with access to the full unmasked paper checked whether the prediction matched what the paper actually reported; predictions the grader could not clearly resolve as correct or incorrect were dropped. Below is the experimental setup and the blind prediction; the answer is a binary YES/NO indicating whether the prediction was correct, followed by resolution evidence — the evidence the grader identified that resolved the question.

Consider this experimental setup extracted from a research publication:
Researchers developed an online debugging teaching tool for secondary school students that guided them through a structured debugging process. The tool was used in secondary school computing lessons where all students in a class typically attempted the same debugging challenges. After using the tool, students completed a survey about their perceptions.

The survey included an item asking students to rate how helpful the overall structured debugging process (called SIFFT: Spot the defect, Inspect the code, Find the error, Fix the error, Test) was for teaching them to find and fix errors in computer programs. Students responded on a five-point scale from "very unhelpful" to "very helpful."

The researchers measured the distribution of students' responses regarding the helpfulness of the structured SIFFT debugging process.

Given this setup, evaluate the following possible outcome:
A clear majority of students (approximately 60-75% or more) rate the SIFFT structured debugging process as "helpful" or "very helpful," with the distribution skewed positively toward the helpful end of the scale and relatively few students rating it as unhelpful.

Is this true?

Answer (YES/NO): NO